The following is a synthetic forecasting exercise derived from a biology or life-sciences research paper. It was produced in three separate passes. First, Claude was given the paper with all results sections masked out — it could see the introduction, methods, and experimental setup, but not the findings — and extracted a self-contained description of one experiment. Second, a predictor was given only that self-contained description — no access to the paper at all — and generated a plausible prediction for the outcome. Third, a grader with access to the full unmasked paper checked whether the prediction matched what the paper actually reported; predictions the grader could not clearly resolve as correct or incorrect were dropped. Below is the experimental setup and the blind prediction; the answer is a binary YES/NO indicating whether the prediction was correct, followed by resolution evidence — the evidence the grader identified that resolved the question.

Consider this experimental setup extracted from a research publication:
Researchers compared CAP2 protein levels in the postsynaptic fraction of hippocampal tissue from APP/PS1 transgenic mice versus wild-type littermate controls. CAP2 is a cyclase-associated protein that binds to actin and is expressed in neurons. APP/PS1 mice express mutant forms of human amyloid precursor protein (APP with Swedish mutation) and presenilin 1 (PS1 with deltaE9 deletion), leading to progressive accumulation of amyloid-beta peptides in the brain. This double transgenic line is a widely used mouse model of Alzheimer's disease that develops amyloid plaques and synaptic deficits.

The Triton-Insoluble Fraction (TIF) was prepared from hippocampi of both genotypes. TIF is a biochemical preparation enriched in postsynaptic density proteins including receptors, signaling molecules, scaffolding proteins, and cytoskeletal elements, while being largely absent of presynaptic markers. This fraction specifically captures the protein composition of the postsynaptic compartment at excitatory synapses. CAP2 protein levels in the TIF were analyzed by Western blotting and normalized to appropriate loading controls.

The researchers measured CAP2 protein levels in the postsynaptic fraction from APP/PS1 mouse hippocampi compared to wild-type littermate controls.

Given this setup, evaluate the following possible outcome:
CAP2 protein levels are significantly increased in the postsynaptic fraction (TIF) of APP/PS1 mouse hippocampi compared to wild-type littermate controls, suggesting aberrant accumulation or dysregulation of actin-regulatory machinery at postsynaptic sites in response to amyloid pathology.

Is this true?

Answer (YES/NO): NO